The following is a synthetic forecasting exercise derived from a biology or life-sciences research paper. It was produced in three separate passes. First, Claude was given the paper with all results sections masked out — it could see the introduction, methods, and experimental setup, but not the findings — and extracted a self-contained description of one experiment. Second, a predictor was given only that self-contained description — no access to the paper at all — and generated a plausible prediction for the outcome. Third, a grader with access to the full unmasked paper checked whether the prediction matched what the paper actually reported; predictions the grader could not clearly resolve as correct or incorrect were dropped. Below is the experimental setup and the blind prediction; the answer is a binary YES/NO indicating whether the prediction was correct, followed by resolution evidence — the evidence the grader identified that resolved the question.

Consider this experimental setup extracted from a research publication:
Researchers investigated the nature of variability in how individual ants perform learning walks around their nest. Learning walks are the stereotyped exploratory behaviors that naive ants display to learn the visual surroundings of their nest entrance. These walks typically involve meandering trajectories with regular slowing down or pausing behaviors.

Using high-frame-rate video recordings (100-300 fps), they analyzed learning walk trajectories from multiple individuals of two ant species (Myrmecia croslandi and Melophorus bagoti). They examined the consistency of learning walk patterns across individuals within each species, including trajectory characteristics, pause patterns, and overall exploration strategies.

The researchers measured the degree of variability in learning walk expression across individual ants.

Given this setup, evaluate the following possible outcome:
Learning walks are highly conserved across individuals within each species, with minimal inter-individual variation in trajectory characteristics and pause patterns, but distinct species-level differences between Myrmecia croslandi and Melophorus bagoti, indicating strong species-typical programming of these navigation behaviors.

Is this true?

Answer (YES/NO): NO